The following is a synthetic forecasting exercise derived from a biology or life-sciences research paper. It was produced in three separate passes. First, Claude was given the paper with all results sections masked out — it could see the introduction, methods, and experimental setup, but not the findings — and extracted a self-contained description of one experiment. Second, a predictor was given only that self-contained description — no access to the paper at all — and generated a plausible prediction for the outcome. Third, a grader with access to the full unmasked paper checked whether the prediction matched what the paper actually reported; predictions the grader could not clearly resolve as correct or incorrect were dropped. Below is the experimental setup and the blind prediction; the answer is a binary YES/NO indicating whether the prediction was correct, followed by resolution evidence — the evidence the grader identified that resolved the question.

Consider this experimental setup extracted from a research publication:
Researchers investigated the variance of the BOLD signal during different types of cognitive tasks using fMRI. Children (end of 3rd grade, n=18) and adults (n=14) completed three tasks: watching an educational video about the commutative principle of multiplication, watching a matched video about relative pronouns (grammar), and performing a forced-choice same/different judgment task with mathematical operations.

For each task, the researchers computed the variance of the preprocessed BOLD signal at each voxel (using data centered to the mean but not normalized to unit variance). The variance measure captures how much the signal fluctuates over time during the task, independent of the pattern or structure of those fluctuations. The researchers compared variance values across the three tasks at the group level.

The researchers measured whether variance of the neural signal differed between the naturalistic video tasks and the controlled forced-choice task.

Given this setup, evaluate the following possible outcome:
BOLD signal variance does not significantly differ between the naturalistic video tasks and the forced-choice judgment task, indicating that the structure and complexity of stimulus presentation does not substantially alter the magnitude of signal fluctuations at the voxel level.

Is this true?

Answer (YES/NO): NO